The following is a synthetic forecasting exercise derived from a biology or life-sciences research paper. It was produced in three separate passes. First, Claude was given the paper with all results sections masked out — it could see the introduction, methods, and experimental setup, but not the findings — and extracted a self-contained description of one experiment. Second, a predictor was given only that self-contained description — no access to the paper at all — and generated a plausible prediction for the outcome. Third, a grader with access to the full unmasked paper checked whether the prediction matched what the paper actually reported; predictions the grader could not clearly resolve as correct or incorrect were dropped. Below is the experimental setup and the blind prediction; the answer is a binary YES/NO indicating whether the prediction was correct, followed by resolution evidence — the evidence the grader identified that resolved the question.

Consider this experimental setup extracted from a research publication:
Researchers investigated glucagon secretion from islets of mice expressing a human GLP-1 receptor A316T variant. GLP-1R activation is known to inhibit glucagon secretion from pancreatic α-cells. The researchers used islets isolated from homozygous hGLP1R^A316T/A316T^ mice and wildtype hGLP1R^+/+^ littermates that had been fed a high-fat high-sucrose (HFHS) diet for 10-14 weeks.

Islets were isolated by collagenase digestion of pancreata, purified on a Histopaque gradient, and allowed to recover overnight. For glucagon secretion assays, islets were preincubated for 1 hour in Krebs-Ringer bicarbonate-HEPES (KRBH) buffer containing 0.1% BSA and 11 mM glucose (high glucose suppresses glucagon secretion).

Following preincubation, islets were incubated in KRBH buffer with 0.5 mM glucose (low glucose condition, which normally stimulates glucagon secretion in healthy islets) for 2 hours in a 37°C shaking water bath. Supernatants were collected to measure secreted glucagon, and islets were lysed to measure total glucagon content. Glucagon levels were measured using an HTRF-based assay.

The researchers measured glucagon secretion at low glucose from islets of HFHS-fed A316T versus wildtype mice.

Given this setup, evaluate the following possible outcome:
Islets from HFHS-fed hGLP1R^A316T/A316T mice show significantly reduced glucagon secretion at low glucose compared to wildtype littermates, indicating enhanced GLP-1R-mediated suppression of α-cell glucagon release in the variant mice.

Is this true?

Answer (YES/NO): YES